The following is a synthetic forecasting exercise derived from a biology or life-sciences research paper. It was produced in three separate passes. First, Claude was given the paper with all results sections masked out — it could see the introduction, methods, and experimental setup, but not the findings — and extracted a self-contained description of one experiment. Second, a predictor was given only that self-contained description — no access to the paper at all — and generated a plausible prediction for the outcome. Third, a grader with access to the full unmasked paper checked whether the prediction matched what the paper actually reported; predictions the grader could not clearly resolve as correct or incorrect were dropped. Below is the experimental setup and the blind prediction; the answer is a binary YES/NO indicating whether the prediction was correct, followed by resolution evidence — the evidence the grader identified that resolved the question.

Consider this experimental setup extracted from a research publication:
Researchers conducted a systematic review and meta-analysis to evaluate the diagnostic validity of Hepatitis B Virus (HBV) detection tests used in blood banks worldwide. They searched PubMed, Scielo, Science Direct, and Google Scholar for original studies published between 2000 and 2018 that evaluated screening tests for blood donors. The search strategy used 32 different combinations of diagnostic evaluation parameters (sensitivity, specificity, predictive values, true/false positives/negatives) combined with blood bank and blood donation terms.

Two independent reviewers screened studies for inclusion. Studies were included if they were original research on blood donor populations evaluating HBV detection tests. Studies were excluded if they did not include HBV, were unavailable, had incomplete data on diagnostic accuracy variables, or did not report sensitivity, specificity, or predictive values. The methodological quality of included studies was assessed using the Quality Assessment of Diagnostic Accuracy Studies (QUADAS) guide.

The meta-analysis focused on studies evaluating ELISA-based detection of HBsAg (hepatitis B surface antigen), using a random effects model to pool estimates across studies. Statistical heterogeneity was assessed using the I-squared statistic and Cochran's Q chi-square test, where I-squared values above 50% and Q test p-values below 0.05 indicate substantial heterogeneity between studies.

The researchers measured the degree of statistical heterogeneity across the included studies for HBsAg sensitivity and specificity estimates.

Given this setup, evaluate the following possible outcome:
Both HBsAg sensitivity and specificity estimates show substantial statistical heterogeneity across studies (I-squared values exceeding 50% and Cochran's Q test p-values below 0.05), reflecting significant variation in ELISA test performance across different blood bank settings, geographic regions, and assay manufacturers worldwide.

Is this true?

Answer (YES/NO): YES